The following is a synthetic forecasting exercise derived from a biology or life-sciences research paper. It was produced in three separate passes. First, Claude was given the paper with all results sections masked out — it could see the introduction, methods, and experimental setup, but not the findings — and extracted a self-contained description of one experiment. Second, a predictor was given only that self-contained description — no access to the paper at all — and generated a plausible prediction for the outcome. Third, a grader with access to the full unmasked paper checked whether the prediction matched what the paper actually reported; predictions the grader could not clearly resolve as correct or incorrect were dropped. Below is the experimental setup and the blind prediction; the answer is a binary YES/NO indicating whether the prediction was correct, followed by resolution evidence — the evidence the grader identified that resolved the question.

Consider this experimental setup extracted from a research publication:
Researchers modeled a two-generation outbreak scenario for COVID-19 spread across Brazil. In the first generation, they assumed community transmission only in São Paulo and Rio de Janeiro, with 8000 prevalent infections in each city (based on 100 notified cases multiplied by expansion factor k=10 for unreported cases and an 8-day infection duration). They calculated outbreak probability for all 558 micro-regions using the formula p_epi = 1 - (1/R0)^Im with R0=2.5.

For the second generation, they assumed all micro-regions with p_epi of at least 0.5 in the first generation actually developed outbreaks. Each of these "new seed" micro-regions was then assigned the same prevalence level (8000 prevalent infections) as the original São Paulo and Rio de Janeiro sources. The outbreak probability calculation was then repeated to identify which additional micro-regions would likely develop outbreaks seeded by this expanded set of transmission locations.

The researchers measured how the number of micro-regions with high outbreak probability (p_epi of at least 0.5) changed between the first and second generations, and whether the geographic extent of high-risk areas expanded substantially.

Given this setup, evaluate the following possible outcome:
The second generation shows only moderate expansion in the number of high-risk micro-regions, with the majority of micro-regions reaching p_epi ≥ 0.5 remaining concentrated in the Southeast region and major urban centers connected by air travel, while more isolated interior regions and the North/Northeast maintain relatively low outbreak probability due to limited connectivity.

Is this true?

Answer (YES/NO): NO